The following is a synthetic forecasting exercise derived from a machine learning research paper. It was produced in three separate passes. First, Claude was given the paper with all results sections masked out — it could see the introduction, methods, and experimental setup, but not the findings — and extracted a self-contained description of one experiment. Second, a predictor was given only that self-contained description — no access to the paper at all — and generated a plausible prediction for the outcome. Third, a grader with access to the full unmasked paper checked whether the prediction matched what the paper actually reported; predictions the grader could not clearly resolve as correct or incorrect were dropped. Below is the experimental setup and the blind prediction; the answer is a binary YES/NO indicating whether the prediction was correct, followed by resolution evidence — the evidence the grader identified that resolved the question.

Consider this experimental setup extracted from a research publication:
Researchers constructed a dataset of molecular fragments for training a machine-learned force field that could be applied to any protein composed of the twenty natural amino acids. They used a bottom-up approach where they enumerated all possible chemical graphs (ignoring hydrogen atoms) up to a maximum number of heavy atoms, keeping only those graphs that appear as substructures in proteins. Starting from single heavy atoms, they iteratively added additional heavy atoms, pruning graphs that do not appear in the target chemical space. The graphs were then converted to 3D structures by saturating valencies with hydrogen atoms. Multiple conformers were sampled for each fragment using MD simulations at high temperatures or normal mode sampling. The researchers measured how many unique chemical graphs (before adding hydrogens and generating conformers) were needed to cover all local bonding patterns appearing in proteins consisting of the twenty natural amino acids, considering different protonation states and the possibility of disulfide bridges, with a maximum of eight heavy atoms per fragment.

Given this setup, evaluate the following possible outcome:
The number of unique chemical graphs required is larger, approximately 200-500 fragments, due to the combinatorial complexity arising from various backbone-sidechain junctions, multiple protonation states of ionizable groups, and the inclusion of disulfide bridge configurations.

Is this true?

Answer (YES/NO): NO